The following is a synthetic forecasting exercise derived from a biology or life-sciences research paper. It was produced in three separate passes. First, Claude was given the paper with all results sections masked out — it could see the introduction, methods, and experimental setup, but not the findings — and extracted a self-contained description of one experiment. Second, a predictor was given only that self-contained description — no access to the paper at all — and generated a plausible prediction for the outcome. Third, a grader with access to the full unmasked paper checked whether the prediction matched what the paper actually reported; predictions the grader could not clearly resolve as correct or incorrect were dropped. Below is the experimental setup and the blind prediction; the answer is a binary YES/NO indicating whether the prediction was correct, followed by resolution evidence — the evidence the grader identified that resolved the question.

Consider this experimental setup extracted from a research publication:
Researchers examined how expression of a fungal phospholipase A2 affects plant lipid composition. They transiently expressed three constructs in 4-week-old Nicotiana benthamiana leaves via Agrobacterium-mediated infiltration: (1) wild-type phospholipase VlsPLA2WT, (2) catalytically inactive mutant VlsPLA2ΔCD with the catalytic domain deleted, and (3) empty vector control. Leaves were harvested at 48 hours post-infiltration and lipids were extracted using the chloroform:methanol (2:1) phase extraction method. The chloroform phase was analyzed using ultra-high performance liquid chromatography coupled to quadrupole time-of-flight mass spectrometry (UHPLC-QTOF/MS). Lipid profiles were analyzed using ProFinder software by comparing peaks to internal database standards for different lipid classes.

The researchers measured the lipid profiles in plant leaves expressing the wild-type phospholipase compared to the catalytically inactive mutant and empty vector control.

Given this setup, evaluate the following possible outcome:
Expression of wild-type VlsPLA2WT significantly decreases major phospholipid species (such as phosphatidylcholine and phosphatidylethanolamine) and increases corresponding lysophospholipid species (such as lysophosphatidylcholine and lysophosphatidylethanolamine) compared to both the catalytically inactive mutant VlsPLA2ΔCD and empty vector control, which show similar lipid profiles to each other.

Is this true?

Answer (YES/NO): NO